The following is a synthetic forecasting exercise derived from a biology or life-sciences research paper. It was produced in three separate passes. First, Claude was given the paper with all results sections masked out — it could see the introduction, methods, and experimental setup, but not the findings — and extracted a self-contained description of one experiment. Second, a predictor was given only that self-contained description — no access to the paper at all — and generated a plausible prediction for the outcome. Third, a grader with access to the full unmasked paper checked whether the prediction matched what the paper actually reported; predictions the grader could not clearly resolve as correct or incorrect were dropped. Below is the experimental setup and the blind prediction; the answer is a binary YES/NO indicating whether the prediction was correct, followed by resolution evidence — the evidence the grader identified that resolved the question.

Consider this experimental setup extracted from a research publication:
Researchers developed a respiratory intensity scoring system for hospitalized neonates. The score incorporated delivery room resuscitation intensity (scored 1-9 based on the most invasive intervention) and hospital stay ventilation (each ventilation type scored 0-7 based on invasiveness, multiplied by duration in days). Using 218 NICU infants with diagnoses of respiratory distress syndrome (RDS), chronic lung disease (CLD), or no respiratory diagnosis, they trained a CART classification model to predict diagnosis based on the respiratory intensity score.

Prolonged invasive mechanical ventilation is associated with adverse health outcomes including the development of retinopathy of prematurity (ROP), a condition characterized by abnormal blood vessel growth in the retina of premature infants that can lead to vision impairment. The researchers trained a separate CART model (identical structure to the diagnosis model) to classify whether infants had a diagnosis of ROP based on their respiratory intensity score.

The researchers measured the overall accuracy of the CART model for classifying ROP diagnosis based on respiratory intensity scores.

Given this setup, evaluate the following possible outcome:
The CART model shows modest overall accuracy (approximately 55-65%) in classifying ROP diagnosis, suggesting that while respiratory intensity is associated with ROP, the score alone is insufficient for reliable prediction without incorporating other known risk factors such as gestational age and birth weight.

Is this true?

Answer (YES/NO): NO